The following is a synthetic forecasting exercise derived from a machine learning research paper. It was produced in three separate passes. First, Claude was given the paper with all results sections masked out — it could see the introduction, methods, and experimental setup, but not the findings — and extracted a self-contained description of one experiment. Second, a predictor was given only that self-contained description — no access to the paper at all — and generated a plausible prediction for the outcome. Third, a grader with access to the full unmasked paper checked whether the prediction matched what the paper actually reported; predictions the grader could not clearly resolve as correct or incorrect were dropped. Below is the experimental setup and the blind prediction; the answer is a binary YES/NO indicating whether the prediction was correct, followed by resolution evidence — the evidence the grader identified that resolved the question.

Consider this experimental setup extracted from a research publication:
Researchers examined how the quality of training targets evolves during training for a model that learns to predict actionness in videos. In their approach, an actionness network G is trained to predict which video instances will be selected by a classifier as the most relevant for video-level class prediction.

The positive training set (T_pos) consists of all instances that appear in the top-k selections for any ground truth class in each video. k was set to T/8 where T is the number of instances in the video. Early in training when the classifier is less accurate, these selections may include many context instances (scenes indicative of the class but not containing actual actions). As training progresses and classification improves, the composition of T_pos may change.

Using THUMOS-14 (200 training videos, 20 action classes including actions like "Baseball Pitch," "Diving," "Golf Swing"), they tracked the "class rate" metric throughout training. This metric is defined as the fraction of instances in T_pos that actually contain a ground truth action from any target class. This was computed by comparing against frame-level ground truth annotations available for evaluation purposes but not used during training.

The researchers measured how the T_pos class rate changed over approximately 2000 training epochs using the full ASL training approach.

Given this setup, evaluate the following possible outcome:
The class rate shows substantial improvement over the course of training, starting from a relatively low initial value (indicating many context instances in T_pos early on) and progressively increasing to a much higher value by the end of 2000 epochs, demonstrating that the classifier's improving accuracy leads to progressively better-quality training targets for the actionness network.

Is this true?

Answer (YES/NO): YES